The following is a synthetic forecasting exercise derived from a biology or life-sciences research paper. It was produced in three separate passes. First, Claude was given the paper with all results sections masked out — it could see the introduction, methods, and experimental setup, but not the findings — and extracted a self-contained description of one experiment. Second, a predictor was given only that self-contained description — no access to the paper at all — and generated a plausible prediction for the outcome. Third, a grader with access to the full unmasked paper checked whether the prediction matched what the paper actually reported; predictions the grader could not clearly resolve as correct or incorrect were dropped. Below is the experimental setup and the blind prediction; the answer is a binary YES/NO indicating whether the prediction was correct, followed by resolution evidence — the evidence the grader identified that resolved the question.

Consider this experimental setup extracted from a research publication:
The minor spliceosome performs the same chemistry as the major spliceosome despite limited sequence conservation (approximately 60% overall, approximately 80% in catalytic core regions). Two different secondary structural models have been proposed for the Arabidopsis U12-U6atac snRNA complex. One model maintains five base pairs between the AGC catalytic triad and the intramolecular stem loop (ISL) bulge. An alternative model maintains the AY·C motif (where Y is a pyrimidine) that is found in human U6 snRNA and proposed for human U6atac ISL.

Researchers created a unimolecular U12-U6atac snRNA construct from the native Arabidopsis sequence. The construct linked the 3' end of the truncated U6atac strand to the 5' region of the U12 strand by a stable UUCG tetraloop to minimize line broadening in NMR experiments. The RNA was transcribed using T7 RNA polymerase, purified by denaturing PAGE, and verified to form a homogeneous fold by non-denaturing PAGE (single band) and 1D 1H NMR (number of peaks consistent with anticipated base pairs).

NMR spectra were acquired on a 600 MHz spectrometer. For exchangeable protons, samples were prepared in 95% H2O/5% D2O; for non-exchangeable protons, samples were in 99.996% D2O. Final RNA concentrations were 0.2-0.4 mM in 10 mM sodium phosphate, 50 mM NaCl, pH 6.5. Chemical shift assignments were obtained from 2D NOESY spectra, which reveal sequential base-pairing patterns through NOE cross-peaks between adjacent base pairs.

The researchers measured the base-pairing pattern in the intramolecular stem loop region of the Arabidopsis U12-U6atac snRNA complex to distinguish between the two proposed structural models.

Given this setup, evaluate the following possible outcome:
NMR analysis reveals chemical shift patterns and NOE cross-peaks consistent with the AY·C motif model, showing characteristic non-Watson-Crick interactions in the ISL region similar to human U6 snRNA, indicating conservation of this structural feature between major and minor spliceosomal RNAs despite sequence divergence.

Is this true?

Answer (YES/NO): YES